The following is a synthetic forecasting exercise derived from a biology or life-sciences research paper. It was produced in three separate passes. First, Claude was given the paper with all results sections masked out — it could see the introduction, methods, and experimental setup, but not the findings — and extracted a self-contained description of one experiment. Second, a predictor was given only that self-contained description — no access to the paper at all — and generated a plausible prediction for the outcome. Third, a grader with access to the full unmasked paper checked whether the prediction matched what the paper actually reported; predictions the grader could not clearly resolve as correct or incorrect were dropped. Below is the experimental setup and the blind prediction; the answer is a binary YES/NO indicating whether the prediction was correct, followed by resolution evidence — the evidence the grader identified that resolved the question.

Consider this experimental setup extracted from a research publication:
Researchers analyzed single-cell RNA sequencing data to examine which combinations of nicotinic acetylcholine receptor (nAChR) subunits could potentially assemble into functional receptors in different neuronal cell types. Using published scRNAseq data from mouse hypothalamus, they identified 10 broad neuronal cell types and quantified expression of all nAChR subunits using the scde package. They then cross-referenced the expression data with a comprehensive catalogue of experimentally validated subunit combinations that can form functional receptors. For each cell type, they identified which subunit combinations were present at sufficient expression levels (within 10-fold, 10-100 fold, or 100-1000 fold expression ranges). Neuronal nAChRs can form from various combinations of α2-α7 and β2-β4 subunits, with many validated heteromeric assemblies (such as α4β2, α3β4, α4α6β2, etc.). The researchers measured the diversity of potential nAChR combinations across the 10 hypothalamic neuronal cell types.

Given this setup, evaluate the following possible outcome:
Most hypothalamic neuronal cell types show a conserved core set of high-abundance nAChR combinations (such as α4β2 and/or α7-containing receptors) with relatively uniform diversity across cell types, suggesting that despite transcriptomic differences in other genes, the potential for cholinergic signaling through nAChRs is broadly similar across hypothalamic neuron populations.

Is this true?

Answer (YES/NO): NO